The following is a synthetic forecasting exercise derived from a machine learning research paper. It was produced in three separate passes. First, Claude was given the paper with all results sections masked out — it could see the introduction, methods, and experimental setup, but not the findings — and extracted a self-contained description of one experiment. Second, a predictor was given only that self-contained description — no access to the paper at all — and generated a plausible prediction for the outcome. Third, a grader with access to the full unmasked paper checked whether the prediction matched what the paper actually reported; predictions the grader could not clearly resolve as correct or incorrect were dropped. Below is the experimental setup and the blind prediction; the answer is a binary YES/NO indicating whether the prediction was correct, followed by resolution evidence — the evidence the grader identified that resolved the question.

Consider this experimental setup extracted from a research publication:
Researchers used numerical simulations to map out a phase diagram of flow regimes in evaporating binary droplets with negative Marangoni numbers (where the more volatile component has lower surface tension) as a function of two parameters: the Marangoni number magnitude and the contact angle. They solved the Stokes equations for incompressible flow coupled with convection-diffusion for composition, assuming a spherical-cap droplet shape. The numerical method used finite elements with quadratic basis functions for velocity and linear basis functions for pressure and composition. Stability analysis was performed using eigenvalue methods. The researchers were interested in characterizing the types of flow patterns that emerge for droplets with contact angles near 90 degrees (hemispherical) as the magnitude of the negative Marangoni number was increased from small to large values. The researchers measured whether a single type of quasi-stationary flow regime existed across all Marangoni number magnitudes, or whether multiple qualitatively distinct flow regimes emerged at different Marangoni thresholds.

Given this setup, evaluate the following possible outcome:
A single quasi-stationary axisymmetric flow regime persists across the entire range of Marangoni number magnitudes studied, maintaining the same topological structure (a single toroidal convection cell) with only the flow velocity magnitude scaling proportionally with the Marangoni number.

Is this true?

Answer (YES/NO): NO